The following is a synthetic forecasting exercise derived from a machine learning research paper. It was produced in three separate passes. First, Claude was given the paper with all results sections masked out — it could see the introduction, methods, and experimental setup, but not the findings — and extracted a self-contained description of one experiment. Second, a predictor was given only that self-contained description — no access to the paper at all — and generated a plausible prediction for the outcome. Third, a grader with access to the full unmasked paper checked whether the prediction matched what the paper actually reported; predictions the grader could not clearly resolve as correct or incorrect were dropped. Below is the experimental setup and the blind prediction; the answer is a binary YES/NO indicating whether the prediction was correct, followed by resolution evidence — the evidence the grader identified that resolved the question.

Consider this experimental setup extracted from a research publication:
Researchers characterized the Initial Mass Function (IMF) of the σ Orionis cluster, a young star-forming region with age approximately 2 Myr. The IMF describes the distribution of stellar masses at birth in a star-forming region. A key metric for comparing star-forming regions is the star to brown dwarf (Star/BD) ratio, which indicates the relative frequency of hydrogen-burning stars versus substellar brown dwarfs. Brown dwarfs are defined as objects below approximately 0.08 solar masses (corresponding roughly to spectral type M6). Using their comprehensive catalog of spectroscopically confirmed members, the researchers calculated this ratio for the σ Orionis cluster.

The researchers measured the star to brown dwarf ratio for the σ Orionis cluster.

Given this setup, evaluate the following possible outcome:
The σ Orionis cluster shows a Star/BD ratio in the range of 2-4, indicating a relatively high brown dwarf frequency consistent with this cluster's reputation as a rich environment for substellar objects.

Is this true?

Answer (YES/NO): NO